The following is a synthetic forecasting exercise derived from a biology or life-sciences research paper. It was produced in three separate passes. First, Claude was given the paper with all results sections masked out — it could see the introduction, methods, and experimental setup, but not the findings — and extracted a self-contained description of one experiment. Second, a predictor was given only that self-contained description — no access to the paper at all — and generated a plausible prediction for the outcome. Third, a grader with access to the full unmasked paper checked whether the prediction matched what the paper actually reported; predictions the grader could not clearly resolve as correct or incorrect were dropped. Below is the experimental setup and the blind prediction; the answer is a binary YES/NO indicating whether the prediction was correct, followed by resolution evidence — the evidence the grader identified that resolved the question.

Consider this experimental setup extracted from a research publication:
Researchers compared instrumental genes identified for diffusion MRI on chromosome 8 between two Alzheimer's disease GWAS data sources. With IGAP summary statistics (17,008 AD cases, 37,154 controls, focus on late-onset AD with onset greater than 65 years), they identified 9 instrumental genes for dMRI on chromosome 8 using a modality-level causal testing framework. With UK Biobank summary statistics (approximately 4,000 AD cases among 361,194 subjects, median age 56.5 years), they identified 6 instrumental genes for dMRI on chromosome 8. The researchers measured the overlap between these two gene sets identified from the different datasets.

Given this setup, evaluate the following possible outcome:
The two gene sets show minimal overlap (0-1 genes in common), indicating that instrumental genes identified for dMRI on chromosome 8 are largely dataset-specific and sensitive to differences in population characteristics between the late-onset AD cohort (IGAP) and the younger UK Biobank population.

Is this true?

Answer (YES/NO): YES